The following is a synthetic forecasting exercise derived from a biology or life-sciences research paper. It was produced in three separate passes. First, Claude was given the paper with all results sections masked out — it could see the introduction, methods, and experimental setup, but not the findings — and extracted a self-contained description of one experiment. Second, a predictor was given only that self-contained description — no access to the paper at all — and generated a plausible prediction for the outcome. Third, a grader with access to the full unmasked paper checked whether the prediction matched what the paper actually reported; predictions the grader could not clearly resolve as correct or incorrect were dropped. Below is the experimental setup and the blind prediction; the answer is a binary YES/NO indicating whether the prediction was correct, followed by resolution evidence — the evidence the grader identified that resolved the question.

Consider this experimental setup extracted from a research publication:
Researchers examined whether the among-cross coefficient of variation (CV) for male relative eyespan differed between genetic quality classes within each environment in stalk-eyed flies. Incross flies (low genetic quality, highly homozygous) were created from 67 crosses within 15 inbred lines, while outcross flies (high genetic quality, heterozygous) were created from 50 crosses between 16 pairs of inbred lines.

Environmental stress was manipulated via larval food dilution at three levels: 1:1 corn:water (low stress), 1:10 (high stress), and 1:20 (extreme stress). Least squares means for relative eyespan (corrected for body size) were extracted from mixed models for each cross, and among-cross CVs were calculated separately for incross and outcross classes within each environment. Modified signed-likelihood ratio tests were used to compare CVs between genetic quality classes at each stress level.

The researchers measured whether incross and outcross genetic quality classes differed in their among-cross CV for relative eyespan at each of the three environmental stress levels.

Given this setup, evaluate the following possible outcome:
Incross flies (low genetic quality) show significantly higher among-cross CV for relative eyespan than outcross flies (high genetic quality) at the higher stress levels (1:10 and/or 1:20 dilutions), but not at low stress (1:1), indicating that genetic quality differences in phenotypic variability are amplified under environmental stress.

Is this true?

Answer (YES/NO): NO